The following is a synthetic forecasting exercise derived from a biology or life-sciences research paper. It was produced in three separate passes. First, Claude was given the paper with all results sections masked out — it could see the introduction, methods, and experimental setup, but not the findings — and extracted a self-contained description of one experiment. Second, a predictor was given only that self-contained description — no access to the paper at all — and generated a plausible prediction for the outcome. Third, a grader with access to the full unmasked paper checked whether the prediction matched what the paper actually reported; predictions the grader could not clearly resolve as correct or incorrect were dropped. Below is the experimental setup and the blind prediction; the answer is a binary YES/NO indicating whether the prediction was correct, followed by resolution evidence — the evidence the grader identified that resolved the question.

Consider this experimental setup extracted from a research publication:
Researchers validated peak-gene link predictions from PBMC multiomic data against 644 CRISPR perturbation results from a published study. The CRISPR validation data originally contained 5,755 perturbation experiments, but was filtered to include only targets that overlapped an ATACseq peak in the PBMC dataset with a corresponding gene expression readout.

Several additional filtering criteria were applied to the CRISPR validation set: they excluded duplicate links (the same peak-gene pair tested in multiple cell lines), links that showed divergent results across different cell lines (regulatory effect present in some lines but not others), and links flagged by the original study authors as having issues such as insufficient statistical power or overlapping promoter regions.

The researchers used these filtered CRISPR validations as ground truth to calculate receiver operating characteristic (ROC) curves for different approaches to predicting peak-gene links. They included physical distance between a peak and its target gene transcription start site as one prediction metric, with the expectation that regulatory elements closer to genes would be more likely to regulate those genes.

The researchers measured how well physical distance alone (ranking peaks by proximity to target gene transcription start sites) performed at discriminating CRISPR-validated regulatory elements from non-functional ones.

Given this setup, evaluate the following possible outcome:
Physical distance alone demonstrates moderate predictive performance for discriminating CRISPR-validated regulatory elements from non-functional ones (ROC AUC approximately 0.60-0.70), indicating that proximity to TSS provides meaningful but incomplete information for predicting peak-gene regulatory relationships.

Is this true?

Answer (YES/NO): NO